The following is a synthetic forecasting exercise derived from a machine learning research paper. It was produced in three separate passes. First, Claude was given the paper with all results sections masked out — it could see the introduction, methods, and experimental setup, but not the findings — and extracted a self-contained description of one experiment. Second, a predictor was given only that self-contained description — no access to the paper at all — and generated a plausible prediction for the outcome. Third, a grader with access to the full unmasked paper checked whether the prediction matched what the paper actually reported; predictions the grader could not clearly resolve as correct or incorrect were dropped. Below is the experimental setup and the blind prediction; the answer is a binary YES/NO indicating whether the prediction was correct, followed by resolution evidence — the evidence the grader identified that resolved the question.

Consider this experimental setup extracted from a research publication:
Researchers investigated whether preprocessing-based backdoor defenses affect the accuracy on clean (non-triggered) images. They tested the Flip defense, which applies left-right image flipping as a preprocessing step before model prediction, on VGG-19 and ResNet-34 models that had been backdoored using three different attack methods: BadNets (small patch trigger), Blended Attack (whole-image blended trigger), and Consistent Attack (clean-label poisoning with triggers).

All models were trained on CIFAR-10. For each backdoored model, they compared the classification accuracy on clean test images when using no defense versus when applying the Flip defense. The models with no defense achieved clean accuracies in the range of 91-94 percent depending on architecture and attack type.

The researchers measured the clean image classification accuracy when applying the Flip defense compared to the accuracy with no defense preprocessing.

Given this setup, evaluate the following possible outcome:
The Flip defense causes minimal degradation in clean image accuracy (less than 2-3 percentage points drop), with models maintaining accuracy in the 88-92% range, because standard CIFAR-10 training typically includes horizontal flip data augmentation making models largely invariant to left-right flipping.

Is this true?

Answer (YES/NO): NO